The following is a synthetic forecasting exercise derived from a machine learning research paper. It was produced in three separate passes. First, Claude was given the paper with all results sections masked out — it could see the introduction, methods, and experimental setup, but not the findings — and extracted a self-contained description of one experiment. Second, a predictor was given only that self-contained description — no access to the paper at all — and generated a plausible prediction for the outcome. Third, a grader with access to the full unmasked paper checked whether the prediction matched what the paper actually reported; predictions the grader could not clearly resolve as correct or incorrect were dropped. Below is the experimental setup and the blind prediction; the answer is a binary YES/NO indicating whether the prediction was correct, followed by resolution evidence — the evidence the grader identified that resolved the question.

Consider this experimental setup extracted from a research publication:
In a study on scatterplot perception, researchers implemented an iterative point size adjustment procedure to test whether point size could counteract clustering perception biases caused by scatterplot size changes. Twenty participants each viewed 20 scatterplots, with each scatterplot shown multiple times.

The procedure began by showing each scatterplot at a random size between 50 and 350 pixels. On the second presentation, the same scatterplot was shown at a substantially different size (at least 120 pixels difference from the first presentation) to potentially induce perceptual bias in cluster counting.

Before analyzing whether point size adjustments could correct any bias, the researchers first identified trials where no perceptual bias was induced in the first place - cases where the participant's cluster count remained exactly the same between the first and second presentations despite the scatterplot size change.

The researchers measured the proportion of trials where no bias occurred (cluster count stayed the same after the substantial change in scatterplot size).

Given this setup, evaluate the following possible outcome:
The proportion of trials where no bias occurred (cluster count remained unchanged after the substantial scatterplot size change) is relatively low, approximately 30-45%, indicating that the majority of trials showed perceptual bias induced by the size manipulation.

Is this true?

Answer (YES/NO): NO